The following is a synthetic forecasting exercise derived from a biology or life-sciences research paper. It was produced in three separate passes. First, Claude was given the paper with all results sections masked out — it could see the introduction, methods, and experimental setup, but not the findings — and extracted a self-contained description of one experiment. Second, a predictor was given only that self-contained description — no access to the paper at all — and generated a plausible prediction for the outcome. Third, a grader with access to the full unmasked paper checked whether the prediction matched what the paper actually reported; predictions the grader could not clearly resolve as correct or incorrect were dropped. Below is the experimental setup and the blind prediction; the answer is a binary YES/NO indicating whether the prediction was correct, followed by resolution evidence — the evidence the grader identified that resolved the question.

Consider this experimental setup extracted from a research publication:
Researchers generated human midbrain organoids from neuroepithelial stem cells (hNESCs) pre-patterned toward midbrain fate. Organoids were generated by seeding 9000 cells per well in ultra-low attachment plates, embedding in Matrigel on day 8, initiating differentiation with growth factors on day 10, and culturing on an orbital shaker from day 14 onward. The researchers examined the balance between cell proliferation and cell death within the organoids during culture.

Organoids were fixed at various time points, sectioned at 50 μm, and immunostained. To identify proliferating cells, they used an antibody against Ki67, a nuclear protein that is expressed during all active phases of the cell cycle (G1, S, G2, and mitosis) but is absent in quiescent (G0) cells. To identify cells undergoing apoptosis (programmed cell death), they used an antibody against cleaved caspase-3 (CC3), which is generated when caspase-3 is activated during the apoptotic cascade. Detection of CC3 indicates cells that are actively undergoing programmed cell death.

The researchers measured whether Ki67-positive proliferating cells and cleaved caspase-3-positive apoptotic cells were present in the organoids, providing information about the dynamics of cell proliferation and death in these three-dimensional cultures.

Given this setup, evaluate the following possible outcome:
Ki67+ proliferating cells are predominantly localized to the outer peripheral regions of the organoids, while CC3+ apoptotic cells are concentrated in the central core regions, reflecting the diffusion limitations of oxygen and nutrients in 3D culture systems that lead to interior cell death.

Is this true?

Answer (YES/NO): NO